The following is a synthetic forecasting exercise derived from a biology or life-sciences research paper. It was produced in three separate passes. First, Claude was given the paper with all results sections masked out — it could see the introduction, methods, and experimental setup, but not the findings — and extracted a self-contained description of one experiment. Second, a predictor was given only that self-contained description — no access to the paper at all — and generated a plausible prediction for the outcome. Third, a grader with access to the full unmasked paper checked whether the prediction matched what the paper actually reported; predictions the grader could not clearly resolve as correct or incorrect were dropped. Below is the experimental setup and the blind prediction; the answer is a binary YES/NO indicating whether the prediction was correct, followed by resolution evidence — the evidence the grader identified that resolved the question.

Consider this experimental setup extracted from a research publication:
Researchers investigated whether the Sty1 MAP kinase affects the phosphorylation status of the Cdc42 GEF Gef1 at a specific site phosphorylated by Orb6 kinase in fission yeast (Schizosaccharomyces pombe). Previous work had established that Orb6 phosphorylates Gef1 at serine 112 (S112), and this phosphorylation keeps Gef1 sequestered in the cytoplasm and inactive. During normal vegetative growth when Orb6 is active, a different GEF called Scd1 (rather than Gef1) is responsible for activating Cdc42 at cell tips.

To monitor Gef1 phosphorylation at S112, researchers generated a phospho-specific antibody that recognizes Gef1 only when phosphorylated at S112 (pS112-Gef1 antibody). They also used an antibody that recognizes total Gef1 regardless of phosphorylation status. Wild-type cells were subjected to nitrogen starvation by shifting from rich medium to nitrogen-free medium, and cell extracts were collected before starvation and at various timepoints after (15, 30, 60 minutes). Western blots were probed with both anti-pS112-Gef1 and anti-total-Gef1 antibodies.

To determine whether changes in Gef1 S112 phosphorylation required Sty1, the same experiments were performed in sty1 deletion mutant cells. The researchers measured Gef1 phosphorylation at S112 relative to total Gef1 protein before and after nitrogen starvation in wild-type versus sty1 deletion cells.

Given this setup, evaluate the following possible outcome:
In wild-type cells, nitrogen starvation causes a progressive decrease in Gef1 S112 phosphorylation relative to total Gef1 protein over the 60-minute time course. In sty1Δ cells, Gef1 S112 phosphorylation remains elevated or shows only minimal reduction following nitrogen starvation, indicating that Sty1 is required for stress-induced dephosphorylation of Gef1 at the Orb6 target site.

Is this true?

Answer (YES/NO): YES